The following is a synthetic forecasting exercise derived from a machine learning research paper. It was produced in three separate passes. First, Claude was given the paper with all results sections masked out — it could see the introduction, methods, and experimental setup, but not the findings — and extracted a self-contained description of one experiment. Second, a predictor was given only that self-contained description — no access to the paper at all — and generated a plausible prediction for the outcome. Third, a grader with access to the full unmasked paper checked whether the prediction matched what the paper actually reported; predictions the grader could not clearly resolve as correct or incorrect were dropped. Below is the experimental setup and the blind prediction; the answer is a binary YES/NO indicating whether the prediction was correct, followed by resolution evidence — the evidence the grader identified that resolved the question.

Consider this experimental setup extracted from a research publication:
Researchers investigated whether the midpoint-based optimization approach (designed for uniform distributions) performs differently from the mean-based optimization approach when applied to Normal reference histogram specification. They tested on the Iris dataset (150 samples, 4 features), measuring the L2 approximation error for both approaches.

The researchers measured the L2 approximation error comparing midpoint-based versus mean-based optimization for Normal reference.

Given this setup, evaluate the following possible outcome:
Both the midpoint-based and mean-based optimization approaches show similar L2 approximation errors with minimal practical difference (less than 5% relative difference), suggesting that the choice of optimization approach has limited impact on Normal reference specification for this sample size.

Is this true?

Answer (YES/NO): YES